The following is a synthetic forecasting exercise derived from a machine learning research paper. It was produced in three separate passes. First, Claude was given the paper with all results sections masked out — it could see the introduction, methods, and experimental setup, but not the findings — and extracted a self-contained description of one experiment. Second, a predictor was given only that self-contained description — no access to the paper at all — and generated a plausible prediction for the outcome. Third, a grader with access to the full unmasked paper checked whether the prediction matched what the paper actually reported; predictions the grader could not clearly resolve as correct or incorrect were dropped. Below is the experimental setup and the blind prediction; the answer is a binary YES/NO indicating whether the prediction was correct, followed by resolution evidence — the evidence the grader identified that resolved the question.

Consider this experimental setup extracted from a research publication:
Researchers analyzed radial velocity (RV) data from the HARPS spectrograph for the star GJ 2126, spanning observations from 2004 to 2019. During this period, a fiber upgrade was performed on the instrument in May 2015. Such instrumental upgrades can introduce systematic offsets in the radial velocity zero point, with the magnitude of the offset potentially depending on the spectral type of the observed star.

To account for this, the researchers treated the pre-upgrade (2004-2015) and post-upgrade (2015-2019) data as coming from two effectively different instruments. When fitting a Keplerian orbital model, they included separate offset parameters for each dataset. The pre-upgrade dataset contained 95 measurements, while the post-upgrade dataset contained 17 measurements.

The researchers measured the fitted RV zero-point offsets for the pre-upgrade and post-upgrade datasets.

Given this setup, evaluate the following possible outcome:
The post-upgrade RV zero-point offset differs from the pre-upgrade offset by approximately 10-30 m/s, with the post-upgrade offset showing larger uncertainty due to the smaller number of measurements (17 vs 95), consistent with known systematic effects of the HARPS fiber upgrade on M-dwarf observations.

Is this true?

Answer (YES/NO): NO